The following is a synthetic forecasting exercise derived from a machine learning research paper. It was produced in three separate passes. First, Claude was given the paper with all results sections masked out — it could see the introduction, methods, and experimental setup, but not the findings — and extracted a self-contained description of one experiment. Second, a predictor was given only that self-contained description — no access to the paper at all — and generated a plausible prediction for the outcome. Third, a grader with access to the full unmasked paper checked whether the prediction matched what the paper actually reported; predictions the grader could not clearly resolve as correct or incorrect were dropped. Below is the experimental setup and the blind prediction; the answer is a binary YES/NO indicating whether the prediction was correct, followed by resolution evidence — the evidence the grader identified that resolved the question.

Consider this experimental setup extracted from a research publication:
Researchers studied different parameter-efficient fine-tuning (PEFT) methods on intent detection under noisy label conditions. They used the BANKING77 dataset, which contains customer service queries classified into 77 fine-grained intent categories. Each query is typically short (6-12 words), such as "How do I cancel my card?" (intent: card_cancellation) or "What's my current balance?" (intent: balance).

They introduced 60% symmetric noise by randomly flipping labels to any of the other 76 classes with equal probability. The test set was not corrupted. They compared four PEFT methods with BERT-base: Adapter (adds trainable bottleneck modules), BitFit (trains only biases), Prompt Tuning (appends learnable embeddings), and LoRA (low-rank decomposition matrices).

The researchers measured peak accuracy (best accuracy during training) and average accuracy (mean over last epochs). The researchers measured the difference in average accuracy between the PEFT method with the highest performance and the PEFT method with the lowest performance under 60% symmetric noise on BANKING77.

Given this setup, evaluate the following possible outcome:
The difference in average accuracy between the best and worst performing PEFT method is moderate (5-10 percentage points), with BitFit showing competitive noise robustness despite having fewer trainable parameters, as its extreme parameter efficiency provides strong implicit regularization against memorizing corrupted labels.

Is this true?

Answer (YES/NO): NO